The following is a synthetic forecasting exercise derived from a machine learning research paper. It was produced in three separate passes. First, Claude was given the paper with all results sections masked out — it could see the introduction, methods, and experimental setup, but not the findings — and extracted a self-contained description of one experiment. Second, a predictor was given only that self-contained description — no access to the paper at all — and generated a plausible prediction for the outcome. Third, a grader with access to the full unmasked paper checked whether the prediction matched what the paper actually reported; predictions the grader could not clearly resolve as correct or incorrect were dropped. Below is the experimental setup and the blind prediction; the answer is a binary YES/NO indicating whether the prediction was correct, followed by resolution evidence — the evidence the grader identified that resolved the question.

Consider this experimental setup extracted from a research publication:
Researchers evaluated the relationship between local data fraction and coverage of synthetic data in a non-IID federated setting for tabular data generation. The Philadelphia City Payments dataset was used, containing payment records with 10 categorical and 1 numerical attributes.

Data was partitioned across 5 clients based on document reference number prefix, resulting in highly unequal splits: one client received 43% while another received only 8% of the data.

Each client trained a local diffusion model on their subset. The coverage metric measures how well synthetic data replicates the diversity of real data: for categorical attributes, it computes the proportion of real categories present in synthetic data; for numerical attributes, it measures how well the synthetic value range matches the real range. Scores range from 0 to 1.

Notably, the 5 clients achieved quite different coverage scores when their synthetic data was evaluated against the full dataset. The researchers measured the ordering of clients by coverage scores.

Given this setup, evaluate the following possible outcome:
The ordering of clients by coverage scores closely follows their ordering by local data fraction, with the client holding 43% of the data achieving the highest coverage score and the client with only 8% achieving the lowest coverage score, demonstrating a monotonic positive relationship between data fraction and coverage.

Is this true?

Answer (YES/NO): NO